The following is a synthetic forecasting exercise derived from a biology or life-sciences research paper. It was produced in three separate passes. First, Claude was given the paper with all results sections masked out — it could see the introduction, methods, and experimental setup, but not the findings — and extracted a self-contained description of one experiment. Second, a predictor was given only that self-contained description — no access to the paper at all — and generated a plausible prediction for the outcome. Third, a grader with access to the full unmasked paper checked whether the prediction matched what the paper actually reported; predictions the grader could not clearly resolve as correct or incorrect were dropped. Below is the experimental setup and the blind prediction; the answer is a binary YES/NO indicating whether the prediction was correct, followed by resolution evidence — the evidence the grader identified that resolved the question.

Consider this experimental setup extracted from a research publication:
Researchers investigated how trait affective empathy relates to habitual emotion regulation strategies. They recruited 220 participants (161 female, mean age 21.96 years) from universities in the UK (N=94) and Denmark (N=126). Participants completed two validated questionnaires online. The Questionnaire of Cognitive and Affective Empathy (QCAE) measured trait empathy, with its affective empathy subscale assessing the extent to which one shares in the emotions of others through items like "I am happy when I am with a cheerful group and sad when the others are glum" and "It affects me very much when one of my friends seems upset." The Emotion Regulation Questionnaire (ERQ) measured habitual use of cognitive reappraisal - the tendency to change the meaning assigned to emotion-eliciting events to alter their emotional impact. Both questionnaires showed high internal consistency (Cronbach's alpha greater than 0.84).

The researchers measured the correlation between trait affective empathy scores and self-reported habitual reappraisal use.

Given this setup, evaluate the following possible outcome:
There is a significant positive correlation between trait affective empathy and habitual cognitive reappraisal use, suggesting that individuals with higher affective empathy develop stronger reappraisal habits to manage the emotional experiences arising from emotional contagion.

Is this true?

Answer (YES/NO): NO